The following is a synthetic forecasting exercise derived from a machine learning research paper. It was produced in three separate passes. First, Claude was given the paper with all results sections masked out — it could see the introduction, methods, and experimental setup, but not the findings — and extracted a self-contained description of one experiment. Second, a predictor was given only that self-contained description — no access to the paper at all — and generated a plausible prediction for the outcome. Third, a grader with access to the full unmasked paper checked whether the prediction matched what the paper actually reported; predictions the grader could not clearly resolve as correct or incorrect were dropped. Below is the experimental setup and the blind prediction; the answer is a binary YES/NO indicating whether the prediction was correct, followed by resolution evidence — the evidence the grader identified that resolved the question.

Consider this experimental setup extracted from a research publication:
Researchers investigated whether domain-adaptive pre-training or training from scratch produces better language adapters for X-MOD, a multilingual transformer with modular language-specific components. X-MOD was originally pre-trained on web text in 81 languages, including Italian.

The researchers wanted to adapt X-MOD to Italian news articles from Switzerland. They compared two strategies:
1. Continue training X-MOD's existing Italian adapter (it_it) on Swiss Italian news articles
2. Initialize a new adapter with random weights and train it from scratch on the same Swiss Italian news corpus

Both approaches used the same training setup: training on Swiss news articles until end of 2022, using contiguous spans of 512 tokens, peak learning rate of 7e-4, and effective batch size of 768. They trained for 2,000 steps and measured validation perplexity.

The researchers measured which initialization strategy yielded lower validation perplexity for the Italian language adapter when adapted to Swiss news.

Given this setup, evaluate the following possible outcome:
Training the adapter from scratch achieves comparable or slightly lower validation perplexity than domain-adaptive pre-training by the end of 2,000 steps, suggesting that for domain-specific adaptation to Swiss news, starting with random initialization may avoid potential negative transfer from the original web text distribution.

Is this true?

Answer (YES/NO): NO